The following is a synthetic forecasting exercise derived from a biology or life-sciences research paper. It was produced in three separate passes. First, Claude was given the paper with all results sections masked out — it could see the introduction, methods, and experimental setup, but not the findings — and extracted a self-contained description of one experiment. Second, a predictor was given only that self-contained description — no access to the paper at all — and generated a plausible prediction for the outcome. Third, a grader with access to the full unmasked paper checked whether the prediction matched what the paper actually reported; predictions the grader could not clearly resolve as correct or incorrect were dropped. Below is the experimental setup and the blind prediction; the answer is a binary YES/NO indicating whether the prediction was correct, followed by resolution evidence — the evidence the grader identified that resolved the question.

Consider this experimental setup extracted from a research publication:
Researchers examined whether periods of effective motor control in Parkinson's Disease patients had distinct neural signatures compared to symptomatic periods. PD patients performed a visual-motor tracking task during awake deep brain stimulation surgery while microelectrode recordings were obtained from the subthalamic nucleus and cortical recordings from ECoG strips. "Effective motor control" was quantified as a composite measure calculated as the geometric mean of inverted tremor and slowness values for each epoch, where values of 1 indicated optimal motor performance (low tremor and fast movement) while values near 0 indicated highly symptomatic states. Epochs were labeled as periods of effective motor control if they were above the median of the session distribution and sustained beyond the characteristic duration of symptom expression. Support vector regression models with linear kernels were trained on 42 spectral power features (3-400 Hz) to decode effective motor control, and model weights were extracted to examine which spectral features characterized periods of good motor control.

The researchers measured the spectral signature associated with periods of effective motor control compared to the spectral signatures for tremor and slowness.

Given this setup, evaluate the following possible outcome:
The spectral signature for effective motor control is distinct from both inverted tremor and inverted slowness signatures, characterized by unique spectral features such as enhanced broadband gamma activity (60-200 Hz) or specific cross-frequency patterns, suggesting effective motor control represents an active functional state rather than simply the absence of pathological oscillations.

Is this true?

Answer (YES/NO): NO